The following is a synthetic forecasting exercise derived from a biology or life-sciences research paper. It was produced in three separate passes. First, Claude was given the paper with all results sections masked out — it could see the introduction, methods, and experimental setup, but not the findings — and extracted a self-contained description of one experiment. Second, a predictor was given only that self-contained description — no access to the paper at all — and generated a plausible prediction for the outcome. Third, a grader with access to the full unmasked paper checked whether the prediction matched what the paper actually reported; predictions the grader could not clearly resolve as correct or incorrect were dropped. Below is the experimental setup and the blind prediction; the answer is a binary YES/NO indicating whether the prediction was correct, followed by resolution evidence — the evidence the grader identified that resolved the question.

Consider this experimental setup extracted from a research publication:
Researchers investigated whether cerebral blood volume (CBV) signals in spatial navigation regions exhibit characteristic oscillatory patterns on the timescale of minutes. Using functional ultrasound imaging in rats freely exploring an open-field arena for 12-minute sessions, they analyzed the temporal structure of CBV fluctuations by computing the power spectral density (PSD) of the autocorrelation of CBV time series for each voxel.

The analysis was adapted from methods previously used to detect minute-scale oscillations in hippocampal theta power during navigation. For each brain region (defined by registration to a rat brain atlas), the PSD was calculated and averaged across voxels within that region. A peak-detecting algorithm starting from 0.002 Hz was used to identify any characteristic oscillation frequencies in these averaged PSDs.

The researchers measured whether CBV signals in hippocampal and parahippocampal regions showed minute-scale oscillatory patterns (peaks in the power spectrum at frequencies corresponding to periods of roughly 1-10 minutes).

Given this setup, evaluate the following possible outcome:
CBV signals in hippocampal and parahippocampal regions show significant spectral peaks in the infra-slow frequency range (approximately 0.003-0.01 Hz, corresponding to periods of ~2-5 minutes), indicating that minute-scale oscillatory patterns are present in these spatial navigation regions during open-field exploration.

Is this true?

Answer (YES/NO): YES